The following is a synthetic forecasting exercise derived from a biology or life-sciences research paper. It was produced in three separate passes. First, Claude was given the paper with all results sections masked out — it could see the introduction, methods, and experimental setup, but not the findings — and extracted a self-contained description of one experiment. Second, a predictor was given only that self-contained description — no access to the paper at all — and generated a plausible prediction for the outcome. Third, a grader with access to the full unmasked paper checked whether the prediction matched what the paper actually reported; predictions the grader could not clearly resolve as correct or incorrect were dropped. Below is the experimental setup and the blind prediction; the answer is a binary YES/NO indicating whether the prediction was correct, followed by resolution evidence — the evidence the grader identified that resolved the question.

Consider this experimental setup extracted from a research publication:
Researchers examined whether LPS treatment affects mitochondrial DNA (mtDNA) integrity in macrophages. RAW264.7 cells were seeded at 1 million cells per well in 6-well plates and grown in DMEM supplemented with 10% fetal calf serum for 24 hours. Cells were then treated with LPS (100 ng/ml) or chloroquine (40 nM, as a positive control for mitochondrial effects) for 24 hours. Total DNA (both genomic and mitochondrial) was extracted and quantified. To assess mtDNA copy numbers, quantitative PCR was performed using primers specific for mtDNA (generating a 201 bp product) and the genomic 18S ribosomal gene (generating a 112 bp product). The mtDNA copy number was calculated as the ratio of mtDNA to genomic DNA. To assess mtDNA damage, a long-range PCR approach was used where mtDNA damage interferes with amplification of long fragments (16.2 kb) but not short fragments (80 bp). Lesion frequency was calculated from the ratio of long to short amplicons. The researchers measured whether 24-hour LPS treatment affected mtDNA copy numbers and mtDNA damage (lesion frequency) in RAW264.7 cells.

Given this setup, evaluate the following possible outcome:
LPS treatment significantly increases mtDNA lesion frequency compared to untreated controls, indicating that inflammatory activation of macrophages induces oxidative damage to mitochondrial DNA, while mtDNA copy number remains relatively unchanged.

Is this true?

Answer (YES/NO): NO